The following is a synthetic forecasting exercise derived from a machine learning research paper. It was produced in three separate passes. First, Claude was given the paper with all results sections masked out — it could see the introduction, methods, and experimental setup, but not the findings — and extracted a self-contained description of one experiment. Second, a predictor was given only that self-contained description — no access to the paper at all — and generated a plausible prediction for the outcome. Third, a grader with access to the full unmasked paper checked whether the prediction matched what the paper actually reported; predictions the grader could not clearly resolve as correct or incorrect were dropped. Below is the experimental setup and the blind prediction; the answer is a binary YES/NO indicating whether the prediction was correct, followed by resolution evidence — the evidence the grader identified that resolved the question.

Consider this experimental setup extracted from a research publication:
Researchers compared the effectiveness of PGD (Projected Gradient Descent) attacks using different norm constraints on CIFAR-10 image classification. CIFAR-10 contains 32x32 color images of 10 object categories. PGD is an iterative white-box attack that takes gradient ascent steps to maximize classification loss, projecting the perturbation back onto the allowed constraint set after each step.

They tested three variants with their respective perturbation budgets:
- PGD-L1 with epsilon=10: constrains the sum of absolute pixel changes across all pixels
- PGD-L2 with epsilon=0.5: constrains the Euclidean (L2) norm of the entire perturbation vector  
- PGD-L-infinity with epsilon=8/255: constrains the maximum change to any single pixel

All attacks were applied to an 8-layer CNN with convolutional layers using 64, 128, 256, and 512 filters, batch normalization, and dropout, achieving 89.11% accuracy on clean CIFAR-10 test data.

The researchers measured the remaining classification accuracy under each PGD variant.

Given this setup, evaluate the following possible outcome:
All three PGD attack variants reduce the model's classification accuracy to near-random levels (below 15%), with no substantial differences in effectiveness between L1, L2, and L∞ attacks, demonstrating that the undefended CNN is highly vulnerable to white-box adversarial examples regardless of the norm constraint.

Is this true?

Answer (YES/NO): NO